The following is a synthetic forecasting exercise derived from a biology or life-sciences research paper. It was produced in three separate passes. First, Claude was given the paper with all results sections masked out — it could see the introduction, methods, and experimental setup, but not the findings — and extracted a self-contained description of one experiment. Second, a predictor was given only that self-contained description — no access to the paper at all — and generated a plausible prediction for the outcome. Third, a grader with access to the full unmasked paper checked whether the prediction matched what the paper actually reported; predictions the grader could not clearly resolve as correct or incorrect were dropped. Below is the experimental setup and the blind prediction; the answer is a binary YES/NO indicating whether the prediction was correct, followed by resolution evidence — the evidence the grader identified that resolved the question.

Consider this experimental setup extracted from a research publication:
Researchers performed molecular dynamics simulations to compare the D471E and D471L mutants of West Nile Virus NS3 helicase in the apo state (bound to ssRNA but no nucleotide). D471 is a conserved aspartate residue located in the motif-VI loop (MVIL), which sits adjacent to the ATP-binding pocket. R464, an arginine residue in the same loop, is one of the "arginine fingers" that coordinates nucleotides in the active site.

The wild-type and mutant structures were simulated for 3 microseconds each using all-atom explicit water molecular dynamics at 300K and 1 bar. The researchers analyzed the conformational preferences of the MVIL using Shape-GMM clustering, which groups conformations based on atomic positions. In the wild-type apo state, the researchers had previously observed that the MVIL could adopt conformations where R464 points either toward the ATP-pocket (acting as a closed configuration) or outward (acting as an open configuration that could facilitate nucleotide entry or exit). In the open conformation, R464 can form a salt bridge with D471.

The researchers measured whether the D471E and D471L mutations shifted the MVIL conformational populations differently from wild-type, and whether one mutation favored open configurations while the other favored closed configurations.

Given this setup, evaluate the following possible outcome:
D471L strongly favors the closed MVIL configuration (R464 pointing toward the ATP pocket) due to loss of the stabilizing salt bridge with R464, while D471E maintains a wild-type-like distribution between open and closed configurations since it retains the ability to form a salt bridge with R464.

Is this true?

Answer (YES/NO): NO